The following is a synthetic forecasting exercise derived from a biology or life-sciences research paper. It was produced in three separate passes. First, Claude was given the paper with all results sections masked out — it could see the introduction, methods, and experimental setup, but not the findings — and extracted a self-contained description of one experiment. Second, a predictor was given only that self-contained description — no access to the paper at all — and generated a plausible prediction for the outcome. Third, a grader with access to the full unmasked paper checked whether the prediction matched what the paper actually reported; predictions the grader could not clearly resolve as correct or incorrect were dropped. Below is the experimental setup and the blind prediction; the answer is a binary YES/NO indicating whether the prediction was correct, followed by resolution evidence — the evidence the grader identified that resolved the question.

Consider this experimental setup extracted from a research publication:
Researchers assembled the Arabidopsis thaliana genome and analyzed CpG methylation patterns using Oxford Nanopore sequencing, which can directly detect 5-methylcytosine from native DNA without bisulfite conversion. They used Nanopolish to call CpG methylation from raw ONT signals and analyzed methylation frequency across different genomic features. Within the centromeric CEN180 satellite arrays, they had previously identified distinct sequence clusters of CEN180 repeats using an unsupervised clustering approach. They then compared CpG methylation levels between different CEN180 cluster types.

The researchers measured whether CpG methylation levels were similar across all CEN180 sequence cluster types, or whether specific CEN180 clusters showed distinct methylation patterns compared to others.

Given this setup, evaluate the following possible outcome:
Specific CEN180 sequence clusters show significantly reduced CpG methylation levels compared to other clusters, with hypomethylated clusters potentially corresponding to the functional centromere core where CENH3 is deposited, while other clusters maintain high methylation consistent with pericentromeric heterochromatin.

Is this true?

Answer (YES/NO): YES